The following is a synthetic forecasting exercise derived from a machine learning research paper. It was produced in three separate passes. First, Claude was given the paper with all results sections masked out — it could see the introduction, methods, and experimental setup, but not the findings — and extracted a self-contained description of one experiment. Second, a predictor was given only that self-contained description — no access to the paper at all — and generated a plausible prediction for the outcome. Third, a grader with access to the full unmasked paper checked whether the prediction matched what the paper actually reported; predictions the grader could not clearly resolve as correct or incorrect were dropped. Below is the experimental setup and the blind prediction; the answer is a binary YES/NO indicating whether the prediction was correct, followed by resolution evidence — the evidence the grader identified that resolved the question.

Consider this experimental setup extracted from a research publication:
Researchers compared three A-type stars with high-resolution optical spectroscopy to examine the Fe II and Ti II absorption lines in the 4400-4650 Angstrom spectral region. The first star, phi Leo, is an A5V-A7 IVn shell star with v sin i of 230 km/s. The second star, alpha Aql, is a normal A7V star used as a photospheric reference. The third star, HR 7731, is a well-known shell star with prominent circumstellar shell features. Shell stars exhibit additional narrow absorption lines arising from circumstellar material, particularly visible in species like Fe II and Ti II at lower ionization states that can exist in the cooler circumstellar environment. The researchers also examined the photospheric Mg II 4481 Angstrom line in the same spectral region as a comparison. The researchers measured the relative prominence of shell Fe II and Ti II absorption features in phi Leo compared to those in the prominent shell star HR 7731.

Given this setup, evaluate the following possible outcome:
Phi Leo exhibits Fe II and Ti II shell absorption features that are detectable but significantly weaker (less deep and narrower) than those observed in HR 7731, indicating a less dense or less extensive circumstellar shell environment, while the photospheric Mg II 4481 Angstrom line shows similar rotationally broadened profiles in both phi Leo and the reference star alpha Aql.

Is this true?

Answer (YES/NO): YES